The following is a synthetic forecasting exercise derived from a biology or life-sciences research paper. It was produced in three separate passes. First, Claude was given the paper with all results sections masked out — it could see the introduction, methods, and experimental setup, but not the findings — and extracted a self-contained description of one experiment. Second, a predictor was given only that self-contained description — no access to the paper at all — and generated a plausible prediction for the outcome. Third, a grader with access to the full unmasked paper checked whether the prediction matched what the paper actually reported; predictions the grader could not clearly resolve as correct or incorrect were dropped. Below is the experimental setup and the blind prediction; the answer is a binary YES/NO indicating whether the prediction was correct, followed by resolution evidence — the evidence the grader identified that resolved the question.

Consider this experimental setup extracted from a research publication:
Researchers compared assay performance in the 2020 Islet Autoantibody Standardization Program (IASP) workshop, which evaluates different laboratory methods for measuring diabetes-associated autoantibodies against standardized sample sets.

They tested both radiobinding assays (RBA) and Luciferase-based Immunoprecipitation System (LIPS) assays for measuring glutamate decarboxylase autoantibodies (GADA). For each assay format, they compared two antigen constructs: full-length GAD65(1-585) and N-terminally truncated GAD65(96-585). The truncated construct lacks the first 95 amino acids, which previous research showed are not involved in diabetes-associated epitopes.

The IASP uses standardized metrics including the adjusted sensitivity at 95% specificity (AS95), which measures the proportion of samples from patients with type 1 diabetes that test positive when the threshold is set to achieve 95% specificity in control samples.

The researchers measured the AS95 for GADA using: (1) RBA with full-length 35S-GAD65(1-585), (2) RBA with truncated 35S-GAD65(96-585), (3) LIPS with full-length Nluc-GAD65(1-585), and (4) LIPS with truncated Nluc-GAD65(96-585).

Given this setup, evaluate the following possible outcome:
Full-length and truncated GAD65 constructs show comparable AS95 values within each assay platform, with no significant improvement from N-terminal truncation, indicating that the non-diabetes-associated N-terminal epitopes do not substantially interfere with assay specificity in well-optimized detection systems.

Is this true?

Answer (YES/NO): NO